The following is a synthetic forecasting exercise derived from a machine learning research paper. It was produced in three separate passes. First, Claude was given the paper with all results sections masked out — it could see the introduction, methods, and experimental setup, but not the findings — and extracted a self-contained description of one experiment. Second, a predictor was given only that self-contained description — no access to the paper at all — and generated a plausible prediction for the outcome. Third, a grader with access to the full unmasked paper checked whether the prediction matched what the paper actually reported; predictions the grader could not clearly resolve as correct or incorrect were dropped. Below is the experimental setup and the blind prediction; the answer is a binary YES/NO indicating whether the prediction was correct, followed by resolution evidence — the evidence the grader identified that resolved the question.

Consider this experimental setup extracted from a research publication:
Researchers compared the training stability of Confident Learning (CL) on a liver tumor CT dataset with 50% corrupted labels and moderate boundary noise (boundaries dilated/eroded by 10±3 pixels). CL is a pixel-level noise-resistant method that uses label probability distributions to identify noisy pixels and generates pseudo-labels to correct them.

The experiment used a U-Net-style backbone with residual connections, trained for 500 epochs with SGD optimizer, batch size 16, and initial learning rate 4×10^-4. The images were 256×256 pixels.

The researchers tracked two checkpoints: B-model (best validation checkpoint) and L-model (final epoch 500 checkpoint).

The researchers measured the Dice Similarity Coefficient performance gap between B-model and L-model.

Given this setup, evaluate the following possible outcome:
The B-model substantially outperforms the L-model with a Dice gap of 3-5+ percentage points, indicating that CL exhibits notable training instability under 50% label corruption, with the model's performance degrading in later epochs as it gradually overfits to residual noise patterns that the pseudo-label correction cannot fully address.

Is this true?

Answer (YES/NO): YES